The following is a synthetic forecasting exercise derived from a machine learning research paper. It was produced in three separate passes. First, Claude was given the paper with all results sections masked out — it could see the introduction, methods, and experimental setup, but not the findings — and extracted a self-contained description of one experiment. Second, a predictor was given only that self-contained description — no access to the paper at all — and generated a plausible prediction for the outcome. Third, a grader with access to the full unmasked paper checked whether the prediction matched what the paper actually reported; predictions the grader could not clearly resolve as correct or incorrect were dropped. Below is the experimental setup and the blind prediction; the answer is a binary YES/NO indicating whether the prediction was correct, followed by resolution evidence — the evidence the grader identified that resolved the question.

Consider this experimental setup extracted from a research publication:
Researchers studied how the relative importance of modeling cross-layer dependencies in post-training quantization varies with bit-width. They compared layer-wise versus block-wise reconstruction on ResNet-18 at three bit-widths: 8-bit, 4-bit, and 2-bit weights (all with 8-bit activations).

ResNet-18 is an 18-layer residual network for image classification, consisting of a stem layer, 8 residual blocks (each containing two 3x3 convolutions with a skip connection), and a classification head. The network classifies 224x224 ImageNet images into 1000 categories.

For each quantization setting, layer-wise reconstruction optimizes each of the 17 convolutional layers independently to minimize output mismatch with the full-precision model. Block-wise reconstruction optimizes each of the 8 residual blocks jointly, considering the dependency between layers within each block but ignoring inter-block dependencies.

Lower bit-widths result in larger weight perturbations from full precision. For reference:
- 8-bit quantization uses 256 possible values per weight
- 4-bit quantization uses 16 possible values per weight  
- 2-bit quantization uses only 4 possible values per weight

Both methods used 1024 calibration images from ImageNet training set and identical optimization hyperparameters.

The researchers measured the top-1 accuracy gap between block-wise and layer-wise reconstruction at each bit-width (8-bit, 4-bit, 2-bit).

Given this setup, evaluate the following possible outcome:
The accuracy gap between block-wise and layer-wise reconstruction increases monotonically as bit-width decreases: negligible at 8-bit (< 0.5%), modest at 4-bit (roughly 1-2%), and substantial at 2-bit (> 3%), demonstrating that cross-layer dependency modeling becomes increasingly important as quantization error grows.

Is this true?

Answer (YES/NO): NO